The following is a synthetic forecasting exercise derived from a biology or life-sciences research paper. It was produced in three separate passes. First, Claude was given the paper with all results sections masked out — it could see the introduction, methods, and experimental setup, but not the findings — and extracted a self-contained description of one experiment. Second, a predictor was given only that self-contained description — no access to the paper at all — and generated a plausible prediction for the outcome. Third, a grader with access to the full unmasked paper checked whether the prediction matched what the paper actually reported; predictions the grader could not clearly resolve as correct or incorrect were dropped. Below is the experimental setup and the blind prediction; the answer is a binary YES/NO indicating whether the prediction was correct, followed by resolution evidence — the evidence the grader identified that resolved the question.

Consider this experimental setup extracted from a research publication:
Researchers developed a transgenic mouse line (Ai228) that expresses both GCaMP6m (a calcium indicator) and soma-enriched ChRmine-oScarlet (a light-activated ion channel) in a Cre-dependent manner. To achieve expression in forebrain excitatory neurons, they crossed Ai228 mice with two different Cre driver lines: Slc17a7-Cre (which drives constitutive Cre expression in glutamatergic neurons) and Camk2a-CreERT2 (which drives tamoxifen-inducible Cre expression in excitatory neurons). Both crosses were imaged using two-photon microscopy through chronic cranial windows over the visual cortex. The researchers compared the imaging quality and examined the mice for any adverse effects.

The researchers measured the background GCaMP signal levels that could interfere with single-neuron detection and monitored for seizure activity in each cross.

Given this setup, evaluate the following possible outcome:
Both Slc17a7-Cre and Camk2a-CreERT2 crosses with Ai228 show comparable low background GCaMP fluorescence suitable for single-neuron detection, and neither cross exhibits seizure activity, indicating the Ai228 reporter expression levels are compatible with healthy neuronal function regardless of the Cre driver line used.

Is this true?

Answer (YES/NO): NO